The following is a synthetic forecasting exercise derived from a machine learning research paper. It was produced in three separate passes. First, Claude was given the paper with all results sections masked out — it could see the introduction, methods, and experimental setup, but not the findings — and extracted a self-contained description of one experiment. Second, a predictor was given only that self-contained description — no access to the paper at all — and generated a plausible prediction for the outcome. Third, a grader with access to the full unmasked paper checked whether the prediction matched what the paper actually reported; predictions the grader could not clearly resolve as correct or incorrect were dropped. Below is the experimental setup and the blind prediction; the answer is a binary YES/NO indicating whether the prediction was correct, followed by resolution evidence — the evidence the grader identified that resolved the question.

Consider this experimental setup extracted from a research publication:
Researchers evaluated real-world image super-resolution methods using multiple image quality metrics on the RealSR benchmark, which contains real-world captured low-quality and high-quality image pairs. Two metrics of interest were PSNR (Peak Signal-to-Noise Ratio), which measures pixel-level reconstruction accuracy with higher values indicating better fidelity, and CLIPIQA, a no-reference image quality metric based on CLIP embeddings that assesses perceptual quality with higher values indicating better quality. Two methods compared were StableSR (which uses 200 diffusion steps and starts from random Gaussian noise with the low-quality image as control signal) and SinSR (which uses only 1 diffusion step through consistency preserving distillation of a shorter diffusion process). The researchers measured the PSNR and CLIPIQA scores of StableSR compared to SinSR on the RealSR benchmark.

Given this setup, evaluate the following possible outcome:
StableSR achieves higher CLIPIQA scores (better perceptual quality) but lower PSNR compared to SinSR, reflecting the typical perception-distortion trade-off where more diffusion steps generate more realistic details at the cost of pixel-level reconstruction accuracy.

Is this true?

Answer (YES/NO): YES